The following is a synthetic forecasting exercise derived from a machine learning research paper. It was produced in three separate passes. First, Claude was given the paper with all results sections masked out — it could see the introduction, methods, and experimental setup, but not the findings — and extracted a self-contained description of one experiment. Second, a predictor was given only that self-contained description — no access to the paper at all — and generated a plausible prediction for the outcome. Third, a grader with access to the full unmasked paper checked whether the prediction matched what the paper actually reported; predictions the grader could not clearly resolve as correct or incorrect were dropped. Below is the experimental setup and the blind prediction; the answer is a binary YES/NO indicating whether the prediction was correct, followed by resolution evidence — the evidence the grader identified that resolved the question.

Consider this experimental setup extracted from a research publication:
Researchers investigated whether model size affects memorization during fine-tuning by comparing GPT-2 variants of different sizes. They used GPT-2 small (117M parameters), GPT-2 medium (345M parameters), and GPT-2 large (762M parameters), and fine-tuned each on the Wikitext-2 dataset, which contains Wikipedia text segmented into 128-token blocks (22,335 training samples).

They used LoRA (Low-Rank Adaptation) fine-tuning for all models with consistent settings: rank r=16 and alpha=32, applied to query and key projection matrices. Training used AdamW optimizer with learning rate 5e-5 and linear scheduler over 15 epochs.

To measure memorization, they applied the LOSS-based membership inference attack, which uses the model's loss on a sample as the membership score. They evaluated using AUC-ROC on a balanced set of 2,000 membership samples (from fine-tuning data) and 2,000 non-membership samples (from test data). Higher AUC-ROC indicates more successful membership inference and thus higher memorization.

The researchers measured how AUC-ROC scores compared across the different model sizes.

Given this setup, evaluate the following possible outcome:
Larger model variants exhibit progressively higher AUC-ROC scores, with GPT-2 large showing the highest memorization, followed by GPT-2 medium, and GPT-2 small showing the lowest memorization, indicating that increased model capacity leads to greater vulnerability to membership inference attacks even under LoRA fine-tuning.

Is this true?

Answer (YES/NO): NO